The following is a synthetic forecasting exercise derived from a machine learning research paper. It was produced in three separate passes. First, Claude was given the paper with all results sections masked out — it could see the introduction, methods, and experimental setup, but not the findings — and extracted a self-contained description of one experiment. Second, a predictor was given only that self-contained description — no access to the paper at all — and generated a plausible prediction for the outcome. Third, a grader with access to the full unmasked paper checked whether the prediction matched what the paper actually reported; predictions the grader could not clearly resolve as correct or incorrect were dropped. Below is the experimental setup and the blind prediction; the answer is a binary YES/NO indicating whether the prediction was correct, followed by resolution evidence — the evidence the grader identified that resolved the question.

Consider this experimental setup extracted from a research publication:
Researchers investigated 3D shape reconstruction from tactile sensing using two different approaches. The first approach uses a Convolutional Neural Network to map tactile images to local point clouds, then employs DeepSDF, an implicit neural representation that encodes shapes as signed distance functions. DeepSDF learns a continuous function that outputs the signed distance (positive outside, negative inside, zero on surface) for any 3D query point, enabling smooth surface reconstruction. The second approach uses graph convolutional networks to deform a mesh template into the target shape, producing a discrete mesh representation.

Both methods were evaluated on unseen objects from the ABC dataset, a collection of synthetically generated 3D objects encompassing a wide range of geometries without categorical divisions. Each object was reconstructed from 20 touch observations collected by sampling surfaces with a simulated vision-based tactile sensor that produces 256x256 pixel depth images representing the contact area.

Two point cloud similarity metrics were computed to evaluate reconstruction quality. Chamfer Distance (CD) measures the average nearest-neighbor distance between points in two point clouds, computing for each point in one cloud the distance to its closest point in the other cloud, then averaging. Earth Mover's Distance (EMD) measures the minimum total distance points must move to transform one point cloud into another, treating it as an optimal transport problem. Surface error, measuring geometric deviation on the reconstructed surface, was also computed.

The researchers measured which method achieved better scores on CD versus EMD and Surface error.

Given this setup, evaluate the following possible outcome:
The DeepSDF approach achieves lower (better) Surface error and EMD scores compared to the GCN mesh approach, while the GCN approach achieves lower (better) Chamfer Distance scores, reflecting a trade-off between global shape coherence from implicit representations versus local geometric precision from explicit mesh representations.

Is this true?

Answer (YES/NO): YES